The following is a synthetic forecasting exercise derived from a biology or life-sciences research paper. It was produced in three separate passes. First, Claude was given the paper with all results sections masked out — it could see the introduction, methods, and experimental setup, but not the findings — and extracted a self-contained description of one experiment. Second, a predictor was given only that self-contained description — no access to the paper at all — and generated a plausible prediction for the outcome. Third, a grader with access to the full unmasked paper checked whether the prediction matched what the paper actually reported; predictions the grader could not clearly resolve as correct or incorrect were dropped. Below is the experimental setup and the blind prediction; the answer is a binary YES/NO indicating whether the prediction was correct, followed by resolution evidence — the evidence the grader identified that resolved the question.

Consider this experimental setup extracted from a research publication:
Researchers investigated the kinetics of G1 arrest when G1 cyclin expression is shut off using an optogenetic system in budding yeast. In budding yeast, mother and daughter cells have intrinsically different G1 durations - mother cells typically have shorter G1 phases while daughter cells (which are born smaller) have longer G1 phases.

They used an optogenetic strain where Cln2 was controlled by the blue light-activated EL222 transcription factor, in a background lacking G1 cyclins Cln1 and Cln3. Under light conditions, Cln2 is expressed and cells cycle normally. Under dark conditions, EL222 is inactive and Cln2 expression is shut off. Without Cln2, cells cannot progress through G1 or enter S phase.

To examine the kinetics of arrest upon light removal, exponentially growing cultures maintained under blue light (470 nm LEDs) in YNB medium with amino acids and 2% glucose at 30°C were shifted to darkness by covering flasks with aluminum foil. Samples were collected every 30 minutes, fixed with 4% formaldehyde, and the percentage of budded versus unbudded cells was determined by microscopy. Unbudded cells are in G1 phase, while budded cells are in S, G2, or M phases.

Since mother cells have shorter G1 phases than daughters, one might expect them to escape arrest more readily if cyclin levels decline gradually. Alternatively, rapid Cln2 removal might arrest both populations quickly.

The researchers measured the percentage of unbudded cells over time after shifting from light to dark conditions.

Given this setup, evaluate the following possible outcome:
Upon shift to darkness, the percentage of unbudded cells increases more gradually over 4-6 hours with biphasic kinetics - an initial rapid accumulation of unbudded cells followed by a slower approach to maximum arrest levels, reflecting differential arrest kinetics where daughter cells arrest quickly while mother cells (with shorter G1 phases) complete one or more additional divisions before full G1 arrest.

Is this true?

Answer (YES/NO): NO